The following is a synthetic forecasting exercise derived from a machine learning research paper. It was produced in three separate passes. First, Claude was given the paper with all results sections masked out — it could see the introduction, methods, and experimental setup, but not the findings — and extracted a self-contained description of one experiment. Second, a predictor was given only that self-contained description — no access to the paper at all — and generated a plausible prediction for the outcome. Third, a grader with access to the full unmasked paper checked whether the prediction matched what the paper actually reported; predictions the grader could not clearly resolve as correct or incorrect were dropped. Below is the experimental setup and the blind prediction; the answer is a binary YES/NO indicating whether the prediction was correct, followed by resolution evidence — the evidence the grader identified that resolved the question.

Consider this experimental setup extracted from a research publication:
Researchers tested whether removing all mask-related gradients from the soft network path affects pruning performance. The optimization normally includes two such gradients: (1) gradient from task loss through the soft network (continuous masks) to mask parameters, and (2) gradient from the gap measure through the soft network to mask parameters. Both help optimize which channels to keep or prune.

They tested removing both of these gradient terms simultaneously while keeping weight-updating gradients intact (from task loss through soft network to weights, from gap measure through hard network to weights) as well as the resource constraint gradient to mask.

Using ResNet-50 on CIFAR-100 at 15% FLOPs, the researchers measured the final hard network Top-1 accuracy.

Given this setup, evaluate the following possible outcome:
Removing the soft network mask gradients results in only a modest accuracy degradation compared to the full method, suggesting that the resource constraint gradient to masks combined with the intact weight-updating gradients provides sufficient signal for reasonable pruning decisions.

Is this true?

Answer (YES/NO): YES